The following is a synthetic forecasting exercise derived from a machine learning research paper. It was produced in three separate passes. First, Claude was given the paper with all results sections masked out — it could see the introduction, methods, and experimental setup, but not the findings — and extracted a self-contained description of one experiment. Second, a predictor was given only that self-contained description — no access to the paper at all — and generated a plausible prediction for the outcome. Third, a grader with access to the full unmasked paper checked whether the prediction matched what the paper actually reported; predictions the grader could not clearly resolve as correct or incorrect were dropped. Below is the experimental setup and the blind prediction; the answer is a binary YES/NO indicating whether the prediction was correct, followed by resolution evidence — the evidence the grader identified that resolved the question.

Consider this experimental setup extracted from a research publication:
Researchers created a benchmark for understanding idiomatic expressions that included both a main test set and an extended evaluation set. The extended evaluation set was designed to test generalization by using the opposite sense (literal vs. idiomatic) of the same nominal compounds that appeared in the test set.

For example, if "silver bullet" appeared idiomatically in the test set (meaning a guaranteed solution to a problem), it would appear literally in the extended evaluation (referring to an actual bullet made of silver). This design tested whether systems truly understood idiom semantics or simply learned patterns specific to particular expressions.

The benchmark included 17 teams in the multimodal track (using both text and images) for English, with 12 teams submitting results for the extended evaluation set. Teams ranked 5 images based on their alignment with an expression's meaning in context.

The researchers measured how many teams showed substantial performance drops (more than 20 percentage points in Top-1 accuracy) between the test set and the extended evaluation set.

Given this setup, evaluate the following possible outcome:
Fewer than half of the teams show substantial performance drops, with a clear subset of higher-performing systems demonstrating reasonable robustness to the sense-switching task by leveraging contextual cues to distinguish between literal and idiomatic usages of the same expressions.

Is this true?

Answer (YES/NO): YES